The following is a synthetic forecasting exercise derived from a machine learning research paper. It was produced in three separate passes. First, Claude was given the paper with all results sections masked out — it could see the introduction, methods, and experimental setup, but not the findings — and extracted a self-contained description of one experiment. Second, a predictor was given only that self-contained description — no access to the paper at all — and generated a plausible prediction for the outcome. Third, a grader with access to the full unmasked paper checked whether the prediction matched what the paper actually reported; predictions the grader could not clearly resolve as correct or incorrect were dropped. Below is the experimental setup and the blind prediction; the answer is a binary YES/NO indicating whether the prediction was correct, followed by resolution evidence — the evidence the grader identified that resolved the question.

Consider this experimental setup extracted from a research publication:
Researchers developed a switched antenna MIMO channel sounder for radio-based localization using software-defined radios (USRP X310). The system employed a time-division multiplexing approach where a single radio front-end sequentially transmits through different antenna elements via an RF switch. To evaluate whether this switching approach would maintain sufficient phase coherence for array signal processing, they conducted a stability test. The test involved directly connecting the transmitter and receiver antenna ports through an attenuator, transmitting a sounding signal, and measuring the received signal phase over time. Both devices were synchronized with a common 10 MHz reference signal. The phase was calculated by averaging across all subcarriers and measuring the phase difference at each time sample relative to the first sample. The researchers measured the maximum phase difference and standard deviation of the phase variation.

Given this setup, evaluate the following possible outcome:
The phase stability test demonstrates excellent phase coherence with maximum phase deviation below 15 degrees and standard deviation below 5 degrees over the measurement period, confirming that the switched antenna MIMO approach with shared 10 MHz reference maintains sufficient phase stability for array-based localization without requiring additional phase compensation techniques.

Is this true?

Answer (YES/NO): YES